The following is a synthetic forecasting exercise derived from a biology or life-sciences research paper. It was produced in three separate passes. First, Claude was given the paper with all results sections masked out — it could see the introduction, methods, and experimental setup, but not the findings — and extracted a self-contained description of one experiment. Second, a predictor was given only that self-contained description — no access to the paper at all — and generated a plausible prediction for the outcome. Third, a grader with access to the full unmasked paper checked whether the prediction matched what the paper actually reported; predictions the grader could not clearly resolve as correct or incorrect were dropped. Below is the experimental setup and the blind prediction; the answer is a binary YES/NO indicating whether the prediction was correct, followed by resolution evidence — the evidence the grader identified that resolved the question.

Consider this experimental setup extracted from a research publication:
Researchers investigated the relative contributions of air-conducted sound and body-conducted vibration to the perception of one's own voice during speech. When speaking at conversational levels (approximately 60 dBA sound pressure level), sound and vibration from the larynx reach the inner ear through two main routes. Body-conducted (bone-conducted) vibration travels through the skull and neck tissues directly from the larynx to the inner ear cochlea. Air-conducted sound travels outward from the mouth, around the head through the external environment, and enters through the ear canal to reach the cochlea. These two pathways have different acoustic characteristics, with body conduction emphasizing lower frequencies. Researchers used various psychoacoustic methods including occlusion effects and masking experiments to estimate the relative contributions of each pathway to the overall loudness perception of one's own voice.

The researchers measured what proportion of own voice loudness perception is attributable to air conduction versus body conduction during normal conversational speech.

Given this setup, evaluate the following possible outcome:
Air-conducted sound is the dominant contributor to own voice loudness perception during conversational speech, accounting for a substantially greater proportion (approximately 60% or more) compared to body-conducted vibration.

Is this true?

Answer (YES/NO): NO